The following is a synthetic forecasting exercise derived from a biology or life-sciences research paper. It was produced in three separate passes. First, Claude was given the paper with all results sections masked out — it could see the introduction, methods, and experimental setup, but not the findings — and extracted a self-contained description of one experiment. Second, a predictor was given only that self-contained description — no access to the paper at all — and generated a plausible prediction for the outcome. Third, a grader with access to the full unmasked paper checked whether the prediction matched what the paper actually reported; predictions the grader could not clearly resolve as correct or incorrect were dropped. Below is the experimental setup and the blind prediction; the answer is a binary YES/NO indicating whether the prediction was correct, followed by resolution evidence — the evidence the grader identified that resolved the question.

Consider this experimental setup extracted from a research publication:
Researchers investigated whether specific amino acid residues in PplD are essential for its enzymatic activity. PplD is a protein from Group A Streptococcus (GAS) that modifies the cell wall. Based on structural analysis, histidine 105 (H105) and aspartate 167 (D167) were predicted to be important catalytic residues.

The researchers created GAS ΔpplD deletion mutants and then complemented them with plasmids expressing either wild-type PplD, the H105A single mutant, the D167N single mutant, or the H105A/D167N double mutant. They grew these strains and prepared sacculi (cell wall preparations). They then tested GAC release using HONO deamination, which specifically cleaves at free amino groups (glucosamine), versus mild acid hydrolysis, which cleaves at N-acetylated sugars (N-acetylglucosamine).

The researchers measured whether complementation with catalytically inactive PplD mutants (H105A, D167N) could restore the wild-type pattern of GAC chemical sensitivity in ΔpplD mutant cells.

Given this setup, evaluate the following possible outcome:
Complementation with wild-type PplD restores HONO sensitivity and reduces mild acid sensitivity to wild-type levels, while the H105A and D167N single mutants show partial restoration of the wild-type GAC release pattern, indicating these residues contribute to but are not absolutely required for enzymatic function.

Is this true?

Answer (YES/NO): NO